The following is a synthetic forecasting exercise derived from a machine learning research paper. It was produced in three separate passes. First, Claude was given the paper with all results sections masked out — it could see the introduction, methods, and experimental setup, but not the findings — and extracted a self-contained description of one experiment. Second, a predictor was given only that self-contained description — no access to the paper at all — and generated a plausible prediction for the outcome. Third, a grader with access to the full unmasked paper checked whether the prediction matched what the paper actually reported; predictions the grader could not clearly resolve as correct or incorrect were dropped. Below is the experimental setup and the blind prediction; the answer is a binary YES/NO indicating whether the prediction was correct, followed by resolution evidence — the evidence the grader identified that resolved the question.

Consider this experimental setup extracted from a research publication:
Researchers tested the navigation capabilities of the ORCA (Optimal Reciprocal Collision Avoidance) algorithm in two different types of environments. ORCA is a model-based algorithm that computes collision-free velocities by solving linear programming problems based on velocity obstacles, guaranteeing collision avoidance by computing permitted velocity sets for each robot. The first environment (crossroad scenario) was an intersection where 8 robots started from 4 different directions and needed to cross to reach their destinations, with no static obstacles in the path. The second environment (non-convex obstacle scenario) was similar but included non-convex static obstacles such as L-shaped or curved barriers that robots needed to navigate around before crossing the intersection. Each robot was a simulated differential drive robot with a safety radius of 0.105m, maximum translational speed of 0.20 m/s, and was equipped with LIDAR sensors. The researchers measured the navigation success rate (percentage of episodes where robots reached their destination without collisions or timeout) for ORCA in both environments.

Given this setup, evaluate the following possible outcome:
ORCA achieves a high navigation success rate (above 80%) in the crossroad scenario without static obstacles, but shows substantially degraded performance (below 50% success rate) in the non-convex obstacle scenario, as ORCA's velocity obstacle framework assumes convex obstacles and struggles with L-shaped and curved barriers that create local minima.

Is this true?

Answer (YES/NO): YES